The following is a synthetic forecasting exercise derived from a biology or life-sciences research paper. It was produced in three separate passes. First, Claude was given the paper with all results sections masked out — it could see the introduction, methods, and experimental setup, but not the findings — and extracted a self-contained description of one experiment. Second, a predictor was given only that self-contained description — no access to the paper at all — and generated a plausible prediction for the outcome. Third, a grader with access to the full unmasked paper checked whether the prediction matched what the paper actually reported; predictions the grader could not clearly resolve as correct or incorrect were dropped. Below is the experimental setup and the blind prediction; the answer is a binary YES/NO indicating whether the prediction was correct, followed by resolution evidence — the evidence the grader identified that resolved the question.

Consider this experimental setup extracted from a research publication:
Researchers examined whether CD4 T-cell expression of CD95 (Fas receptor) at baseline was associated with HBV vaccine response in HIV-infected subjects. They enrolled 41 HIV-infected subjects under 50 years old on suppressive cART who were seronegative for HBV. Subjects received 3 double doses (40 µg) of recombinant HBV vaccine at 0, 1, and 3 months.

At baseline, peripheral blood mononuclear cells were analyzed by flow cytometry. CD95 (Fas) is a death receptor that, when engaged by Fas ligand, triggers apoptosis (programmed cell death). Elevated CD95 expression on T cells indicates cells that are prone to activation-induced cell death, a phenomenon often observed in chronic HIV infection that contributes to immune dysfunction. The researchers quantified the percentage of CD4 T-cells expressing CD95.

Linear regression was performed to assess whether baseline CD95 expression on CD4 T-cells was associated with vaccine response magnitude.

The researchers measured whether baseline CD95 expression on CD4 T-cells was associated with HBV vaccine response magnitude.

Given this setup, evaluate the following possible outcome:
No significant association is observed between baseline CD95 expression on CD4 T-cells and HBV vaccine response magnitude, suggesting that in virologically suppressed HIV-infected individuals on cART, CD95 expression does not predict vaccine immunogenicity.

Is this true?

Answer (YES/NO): YES